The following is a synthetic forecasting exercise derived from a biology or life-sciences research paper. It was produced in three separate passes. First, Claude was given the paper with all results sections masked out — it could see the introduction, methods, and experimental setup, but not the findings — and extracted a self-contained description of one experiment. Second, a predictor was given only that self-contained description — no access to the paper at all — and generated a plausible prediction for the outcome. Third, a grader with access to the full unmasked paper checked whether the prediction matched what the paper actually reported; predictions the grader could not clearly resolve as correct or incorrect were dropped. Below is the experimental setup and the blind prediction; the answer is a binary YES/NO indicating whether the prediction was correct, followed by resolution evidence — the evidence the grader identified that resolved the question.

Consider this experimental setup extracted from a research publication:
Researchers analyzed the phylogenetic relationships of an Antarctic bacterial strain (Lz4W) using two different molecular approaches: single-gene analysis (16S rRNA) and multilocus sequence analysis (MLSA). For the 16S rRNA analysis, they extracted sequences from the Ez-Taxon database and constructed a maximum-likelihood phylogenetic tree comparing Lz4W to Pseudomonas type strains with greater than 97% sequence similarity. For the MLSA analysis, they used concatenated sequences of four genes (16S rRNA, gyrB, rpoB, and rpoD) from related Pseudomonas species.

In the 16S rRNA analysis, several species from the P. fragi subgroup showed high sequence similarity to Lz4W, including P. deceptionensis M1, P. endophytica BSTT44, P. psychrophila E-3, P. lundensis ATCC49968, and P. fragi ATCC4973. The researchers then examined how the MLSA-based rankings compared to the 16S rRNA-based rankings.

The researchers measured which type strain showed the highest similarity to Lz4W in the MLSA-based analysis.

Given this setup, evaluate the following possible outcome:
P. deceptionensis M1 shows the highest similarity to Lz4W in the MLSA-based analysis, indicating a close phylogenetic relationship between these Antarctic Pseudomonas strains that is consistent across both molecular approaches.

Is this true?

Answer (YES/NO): NO